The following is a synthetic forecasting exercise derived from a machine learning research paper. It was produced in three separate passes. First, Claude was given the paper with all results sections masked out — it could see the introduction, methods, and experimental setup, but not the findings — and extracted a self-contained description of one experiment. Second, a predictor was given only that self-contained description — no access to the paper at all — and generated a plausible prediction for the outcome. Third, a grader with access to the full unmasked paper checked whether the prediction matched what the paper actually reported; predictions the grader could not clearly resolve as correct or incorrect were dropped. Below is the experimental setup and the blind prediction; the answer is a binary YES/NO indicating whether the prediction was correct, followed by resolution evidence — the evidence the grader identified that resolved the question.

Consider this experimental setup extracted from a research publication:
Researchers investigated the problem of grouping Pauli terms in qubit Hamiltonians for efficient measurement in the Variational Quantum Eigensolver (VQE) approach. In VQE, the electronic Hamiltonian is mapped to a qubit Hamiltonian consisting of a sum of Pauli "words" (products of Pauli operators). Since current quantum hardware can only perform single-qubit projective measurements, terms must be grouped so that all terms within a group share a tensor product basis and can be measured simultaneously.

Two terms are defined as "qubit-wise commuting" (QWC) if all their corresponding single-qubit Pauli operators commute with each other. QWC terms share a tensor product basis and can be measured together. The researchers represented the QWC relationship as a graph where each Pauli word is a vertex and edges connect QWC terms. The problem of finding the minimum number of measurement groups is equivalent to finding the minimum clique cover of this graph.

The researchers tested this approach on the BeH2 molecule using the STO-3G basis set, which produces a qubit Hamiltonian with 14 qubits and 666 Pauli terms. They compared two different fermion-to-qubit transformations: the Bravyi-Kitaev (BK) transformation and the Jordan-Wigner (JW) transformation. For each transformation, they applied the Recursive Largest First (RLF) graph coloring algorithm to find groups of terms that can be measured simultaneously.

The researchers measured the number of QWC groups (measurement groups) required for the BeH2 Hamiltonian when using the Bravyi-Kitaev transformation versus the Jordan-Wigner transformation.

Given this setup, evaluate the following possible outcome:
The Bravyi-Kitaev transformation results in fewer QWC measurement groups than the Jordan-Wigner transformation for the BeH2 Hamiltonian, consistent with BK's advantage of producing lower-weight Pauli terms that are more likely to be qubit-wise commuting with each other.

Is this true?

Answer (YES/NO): YES